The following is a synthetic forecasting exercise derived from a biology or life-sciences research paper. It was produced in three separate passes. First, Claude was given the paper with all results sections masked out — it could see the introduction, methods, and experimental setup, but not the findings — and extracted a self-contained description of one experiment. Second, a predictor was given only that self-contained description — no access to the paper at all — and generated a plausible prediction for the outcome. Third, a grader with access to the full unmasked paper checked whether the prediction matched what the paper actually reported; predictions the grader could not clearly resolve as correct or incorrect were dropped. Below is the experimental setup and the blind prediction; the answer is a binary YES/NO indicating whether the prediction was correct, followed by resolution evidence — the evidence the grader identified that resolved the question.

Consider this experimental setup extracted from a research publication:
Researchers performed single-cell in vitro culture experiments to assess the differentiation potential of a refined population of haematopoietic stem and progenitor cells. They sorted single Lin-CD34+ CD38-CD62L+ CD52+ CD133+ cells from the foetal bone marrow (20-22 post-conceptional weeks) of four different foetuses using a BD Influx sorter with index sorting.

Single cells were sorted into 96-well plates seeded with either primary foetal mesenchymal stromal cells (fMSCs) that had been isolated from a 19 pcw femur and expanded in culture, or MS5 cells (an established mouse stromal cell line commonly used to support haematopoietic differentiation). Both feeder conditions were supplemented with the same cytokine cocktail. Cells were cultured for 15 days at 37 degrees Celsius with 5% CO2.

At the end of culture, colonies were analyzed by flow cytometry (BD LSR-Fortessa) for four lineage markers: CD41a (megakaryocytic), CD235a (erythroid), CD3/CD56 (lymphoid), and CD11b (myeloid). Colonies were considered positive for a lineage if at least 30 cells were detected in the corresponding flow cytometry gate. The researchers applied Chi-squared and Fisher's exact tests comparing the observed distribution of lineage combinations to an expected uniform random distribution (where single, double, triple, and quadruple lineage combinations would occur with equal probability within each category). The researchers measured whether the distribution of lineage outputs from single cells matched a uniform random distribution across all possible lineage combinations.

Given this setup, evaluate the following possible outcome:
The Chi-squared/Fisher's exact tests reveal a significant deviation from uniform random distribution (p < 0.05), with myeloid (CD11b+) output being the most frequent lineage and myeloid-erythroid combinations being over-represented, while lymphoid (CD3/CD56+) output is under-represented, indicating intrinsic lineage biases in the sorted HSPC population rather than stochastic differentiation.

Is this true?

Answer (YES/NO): NO